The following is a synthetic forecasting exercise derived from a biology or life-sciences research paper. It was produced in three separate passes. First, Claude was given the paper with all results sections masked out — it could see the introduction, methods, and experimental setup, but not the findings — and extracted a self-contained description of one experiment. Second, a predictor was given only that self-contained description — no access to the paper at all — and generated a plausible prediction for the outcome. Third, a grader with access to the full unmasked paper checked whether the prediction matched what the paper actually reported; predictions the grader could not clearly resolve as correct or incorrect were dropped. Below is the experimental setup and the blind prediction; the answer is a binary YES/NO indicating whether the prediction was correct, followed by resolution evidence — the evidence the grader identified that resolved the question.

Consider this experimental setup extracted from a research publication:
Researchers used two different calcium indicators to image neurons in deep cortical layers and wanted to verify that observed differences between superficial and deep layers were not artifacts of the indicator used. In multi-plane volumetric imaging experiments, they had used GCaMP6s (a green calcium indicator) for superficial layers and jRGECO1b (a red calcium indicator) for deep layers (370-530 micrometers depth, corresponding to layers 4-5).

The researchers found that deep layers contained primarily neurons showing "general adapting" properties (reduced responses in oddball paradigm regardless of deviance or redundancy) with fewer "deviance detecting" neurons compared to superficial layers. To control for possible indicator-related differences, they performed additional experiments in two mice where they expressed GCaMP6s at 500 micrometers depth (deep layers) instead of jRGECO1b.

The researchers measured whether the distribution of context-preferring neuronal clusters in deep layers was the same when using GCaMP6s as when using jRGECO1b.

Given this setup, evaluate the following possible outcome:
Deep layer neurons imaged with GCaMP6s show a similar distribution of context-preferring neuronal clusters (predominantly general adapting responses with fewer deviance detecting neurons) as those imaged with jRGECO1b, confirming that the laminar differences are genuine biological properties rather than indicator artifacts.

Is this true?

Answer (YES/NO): YES